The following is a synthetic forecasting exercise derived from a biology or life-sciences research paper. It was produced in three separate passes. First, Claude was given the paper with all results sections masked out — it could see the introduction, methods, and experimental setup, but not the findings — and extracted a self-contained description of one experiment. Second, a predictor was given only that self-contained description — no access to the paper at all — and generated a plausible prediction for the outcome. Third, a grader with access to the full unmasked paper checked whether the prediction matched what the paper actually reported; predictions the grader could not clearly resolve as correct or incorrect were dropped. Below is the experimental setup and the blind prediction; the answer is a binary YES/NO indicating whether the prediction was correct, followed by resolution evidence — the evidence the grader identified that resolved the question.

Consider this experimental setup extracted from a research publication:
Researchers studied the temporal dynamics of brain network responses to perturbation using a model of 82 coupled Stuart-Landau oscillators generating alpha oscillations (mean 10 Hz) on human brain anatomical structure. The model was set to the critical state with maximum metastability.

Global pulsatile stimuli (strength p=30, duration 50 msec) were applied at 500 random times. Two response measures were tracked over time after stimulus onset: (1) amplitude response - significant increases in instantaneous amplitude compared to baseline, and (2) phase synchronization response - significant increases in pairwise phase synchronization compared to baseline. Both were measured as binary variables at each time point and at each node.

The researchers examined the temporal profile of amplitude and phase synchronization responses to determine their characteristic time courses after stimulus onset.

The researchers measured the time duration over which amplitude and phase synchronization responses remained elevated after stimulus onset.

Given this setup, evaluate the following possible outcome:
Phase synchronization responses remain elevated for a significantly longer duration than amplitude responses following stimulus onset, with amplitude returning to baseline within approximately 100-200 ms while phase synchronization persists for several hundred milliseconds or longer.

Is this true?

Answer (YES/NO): NO